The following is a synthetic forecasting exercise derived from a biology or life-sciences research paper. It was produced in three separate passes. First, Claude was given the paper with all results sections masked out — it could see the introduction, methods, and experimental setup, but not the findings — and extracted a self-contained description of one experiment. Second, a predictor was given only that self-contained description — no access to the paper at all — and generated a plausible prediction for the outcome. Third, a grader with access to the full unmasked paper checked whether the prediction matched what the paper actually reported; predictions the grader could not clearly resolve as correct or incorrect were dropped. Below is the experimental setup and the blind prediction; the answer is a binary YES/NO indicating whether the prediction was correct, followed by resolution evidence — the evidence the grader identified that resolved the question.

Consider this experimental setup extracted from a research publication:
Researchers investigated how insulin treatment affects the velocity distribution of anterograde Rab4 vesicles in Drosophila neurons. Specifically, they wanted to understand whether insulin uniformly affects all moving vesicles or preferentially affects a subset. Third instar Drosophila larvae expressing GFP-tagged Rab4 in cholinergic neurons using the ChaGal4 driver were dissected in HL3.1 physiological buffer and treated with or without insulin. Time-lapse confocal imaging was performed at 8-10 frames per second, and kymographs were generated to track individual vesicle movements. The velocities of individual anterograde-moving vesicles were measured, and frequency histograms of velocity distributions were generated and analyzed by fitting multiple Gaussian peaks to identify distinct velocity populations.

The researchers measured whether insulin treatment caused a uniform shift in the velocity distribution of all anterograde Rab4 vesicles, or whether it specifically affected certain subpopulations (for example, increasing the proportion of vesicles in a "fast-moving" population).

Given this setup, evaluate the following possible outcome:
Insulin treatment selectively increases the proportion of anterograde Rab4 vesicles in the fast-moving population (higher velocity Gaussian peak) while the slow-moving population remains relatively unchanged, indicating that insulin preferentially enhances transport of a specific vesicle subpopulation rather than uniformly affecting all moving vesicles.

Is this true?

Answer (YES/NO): YES